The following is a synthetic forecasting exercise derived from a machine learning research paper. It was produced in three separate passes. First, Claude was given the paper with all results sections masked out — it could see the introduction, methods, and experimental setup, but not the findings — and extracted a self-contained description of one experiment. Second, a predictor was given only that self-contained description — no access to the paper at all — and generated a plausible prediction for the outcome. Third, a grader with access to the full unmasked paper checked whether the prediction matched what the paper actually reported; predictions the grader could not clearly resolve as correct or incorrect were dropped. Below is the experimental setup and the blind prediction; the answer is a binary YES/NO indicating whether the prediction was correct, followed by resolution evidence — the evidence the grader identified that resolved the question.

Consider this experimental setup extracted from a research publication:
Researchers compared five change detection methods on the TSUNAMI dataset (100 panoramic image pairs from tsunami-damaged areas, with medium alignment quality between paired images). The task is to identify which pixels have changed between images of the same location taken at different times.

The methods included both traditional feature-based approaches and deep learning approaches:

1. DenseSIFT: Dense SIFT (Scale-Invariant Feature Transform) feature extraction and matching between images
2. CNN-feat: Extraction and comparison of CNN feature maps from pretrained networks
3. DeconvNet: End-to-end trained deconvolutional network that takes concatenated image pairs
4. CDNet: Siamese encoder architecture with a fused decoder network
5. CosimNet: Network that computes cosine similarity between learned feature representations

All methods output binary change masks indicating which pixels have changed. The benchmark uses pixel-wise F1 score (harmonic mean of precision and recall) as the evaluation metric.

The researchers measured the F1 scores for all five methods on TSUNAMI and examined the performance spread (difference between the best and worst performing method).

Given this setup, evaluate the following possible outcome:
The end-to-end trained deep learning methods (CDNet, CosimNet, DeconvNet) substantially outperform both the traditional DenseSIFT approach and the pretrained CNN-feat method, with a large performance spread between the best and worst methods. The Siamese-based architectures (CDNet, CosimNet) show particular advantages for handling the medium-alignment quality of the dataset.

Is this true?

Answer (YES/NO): YES